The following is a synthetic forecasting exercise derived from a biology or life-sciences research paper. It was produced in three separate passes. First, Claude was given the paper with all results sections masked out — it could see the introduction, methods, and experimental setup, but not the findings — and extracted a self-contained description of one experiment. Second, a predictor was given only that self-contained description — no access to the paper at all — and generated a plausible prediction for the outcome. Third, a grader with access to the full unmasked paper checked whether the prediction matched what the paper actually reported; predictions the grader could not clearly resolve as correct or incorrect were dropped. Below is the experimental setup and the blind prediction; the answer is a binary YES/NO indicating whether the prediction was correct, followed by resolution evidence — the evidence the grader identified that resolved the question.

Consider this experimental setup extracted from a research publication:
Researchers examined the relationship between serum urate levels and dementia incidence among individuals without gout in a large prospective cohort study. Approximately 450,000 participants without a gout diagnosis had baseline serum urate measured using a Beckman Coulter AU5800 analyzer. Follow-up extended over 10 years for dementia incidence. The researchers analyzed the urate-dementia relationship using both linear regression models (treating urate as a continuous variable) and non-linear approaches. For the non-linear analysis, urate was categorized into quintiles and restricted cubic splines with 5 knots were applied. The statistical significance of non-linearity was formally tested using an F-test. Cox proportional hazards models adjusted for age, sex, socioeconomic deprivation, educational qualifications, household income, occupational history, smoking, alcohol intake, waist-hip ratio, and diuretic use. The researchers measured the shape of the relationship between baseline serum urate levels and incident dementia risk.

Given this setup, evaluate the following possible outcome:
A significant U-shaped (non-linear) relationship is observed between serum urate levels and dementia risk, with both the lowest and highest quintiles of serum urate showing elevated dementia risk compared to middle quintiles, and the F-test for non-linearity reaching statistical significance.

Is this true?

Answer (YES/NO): YES